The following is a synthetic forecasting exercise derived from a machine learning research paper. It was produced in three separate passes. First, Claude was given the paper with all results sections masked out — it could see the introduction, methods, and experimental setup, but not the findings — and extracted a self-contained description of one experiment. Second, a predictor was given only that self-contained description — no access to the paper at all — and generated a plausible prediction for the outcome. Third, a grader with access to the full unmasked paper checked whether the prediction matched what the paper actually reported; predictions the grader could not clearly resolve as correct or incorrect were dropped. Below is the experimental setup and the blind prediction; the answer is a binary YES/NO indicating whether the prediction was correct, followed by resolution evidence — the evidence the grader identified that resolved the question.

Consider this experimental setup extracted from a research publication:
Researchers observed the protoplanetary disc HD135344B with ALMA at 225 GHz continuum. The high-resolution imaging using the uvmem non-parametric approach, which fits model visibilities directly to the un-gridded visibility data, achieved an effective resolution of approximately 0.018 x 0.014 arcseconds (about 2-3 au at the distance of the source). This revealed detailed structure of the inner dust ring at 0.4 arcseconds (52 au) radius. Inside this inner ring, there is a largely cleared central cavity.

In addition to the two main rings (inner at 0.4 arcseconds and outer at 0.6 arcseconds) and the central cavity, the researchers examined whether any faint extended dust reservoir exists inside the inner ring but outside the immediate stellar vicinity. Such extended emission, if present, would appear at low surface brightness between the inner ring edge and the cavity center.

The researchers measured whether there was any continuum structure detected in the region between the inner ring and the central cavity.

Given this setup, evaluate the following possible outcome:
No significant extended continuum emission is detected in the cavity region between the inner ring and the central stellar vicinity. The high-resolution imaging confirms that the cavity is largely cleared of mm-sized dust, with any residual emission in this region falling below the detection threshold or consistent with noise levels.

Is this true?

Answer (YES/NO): NO